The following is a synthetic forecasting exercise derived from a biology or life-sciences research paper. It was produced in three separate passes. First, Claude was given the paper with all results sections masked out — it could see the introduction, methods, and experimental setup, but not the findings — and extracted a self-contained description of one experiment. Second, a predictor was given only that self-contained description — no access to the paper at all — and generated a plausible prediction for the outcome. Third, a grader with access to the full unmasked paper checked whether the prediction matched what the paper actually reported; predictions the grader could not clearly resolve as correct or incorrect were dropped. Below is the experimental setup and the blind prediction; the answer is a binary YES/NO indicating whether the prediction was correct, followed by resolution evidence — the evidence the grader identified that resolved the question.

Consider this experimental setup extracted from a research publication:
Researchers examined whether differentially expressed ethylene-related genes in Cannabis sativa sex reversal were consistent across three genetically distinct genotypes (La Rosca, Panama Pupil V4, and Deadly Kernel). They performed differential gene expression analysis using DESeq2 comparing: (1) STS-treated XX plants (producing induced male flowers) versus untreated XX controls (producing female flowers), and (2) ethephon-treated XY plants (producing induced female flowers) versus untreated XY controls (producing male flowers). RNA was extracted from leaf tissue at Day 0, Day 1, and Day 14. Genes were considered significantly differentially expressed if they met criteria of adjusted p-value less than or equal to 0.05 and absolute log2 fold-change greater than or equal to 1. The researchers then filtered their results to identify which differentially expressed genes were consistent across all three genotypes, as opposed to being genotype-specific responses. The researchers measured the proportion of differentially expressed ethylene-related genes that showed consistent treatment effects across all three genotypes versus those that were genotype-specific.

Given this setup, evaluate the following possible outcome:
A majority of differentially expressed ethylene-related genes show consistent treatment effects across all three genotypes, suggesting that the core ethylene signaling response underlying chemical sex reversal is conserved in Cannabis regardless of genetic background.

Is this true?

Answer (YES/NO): YES